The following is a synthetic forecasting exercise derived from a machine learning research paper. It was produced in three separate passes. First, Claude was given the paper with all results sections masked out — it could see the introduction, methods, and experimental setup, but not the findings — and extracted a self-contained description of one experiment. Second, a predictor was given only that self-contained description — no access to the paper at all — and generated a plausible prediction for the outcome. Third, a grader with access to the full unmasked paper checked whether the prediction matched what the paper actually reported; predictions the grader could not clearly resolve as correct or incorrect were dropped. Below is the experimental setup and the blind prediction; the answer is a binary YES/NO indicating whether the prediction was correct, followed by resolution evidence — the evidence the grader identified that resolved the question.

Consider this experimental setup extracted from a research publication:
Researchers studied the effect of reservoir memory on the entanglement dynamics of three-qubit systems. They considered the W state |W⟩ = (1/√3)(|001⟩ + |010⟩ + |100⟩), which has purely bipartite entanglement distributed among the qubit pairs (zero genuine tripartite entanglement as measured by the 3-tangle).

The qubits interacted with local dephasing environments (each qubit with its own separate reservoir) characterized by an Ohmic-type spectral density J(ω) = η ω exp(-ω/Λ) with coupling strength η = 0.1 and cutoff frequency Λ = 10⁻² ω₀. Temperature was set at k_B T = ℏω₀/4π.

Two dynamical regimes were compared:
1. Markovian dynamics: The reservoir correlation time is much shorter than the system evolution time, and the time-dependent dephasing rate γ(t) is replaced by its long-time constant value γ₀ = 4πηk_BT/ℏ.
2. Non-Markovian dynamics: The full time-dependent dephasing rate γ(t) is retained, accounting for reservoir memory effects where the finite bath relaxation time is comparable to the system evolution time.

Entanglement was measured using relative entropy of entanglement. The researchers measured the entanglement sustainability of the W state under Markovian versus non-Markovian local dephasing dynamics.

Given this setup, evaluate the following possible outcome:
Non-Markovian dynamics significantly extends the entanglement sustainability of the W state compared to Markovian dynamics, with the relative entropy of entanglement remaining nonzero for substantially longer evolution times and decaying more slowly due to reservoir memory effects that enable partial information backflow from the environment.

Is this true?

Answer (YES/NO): YES